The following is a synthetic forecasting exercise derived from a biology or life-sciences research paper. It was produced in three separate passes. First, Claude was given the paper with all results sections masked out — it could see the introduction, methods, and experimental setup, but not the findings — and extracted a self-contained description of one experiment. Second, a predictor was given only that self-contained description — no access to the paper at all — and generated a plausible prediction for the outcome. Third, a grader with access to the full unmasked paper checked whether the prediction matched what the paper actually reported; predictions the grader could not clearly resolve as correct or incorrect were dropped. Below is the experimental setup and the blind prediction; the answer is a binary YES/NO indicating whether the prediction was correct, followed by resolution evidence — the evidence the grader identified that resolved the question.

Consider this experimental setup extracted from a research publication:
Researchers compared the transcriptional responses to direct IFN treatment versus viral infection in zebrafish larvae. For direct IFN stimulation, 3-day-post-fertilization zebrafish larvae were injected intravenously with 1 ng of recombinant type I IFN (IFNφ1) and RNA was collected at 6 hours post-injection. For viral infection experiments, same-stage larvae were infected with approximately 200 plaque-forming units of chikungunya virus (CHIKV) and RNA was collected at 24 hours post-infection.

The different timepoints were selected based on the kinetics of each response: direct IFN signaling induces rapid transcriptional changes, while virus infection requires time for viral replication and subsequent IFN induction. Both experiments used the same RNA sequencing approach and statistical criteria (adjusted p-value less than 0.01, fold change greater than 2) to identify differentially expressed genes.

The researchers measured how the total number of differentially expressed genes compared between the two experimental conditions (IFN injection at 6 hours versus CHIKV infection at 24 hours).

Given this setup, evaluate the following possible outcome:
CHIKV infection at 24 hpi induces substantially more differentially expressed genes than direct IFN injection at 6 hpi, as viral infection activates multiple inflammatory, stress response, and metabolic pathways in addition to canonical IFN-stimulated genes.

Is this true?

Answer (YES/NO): YES